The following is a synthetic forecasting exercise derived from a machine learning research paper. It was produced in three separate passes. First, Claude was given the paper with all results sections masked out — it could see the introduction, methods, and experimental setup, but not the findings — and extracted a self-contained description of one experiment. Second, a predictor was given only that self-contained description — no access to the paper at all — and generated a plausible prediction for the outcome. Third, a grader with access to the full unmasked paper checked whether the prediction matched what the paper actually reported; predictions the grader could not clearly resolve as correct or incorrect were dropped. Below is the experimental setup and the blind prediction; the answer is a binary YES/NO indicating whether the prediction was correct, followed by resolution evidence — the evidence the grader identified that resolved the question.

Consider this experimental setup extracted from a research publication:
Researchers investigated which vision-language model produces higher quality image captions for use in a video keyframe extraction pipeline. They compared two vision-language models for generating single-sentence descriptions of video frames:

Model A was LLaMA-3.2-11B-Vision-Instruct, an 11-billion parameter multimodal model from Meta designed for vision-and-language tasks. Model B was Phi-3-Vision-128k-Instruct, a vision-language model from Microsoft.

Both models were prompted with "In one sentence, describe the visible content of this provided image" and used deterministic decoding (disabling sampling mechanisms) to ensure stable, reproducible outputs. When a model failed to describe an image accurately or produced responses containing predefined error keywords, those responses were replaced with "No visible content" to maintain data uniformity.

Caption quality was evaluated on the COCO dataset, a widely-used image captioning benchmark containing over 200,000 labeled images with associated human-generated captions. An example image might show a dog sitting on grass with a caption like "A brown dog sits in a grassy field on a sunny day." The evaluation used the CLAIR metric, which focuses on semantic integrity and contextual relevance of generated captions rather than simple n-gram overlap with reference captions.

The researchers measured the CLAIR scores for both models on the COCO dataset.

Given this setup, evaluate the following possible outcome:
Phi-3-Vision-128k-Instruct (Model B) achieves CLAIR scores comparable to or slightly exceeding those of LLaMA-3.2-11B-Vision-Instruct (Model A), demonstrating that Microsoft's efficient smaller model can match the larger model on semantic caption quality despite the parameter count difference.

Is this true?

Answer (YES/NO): YES